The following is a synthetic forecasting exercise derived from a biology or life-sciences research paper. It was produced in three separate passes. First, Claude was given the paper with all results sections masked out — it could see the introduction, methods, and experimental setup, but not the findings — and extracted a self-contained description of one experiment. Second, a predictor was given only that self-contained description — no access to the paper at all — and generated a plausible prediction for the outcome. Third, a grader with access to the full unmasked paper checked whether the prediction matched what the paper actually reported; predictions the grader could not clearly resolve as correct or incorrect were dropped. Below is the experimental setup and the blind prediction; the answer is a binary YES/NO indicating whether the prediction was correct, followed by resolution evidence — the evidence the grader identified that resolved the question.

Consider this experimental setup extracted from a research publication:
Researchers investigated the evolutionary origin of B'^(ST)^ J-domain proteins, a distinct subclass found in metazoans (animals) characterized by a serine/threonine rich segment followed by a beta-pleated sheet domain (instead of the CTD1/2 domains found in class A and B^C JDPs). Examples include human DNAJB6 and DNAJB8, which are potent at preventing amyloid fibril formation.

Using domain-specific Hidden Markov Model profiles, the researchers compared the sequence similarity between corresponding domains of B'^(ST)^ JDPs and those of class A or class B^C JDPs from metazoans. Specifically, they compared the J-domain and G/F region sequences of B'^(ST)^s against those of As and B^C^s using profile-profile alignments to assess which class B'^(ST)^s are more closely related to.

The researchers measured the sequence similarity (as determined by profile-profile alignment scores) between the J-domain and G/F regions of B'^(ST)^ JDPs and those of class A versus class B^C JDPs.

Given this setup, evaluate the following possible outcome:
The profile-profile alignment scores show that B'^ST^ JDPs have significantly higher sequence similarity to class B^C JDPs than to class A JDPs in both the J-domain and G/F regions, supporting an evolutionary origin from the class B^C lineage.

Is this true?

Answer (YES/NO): YES